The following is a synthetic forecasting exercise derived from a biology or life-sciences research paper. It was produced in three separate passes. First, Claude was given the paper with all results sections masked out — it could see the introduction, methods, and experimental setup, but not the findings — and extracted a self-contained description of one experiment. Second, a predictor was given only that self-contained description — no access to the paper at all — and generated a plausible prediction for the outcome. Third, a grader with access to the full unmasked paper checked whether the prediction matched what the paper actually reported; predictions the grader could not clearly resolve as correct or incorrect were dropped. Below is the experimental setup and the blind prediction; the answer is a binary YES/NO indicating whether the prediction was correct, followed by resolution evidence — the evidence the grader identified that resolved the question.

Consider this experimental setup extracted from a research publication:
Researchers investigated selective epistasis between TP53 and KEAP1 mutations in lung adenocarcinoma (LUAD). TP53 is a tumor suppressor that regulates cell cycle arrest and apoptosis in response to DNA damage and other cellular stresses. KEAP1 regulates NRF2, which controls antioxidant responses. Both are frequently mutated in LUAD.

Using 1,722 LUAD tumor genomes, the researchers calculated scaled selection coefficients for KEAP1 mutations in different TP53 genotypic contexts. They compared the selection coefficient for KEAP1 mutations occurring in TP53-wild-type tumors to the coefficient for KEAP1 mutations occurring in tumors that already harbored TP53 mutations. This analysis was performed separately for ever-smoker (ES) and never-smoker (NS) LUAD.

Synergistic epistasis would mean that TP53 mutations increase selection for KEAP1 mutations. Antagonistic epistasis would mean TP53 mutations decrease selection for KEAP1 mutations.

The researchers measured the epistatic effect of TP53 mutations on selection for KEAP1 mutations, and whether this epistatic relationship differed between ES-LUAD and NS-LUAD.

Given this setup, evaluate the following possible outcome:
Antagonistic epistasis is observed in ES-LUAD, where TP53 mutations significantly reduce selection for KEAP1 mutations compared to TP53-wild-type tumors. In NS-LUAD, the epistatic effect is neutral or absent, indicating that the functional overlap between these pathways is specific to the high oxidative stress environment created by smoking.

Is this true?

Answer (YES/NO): NO